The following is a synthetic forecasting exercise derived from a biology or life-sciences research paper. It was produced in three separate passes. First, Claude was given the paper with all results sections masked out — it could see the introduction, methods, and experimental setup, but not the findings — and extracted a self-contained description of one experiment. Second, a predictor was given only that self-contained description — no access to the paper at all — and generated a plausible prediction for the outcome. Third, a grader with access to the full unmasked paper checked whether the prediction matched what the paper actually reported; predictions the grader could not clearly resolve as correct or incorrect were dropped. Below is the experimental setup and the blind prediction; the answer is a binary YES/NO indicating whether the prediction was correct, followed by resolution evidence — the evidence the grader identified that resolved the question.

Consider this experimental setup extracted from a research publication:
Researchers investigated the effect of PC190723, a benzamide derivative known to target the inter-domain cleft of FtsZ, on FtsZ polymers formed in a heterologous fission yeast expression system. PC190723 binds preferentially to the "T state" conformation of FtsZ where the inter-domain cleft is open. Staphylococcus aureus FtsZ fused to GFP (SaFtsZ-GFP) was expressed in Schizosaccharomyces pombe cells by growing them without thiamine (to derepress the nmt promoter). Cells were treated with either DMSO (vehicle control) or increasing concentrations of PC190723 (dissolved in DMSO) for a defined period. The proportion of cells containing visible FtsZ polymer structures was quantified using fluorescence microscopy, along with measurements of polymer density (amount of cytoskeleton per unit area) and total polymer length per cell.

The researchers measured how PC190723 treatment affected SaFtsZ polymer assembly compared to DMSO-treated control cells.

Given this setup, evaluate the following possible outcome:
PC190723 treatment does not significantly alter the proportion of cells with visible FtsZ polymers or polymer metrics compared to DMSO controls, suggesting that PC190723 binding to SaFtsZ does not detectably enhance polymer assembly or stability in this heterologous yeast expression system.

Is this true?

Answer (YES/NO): NO